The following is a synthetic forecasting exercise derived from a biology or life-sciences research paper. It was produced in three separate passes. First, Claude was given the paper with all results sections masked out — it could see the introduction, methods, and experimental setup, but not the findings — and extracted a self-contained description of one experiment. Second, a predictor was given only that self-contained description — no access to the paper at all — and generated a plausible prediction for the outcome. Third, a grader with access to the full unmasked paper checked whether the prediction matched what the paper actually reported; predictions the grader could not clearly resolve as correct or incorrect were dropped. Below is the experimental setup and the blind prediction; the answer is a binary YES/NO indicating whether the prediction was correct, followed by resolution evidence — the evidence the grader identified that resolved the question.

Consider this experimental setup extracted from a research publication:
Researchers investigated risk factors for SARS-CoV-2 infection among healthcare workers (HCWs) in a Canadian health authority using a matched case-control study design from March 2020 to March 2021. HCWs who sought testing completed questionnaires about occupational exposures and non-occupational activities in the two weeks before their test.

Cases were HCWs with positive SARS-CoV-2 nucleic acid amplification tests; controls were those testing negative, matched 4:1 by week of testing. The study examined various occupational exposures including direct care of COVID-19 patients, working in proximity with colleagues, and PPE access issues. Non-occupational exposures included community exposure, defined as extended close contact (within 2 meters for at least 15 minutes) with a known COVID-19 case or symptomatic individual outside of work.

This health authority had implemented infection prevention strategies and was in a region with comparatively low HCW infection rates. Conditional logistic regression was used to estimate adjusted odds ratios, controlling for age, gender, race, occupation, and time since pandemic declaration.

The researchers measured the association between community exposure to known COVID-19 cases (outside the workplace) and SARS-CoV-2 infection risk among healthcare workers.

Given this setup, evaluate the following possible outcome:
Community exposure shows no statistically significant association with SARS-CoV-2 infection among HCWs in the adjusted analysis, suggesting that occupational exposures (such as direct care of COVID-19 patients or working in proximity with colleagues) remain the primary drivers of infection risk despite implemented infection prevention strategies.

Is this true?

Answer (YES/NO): NO